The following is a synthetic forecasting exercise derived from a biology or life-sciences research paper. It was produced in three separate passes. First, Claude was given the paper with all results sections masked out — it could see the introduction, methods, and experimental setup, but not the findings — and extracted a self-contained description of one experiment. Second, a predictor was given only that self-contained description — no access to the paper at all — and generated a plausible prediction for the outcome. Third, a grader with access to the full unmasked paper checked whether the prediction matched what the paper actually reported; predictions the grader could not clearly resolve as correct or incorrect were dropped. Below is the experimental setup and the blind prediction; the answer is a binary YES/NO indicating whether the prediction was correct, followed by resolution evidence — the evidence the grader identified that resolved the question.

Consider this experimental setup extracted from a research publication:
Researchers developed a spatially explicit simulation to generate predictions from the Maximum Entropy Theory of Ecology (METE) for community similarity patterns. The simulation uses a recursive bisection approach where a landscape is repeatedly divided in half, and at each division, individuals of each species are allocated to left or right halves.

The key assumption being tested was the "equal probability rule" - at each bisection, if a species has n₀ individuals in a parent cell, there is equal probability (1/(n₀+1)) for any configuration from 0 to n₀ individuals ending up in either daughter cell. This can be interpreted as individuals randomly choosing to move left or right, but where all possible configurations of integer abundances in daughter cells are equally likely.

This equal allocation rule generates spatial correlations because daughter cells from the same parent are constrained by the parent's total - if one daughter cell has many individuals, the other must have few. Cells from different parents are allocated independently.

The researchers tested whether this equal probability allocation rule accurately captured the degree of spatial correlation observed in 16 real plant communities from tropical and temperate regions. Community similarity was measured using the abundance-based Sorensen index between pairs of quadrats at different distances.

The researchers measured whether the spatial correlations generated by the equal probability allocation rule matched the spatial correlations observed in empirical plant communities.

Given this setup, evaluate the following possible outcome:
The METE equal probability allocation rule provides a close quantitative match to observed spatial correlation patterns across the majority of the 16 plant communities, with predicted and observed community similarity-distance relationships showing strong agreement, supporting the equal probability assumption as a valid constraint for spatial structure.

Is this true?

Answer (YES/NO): NO